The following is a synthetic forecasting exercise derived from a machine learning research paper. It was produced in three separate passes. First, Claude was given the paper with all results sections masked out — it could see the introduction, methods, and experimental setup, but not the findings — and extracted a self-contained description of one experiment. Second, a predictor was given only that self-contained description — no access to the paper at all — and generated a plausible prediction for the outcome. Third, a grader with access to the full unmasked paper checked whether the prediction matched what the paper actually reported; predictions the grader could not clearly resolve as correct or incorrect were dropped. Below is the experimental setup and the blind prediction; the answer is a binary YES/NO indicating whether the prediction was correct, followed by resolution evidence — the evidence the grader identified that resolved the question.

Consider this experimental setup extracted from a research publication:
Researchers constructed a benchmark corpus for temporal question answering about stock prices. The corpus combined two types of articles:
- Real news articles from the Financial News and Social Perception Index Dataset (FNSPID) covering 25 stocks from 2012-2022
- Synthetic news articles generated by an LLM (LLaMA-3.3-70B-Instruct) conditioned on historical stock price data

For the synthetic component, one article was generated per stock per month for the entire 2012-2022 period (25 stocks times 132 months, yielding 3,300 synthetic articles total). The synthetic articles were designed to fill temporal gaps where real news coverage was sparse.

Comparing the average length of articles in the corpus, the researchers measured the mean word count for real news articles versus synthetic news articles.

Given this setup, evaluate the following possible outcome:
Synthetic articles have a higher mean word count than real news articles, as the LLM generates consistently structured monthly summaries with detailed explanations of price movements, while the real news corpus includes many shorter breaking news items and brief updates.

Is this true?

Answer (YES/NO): NO